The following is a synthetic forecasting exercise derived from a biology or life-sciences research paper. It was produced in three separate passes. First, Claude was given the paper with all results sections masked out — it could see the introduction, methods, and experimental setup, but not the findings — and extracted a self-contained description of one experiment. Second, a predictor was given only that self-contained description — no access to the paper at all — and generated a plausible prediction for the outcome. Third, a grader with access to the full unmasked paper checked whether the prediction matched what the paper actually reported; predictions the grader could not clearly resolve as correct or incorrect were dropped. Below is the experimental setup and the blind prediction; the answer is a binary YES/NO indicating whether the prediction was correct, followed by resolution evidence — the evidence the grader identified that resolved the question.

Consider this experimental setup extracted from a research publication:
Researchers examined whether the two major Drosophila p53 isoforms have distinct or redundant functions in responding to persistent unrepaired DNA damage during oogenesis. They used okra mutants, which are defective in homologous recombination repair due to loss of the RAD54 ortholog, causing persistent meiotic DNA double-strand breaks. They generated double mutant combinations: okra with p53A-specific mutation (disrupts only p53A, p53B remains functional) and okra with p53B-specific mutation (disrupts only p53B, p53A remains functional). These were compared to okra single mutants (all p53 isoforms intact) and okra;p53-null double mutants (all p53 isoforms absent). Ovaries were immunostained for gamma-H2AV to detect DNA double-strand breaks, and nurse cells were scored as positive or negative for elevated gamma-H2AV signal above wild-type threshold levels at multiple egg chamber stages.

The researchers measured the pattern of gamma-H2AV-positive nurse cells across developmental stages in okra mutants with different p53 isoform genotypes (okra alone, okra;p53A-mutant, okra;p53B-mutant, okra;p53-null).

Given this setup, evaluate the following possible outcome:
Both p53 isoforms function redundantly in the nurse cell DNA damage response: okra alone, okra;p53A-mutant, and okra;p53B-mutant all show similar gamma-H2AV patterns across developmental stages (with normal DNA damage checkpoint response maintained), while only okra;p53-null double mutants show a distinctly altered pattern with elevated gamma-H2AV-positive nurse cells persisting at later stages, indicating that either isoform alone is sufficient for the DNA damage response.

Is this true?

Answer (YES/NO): NO